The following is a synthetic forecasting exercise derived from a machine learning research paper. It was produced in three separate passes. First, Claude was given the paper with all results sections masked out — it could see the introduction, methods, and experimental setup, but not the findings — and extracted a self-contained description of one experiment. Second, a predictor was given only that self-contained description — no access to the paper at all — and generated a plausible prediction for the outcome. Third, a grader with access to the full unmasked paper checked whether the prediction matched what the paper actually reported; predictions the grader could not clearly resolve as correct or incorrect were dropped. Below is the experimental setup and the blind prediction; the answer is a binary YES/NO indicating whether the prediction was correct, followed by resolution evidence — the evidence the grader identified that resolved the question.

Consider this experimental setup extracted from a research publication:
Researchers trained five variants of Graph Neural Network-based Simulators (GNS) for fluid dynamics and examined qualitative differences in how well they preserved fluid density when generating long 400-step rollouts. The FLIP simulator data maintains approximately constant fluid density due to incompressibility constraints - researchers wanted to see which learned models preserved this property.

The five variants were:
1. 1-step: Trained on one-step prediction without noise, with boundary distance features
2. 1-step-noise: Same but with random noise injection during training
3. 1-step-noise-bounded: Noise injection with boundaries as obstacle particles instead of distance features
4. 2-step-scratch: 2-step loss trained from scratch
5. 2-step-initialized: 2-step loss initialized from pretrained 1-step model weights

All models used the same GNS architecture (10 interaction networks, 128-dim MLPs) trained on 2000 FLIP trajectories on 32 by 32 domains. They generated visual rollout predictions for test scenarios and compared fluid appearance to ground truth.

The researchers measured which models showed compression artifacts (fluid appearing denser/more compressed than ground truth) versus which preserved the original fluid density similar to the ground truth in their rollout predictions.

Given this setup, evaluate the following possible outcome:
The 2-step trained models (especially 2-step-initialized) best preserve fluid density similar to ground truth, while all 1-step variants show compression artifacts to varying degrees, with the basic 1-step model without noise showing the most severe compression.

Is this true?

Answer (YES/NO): NO